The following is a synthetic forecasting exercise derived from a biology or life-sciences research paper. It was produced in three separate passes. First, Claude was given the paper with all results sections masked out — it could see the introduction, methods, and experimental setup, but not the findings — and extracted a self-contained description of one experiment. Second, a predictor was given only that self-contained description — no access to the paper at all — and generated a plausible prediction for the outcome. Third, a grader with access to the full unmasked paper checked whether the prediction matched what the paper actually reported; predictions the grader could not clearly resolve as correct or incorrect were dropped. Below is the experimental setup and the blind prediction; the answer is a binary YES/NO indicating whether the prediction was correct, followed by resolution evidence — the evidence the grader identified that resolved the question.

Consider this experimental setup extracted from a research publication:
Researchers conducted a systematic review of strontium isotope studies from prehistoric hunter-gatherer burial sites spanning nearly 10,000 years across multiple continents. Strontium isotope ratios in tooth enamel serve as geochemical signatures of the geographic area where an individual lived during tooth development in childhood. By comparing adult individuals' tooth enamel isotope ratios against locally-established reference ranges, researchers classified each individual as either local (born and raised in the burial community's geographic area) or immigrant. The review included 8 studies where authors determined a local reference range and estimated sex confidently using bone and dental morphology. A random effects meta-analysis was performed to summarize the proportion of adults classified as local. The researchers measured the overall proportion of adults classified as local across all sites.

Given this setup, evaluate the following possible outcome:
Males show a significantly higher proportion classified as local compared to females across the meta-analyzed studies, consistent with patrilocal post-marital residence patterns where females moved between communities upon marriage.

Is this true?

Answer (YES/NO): NO